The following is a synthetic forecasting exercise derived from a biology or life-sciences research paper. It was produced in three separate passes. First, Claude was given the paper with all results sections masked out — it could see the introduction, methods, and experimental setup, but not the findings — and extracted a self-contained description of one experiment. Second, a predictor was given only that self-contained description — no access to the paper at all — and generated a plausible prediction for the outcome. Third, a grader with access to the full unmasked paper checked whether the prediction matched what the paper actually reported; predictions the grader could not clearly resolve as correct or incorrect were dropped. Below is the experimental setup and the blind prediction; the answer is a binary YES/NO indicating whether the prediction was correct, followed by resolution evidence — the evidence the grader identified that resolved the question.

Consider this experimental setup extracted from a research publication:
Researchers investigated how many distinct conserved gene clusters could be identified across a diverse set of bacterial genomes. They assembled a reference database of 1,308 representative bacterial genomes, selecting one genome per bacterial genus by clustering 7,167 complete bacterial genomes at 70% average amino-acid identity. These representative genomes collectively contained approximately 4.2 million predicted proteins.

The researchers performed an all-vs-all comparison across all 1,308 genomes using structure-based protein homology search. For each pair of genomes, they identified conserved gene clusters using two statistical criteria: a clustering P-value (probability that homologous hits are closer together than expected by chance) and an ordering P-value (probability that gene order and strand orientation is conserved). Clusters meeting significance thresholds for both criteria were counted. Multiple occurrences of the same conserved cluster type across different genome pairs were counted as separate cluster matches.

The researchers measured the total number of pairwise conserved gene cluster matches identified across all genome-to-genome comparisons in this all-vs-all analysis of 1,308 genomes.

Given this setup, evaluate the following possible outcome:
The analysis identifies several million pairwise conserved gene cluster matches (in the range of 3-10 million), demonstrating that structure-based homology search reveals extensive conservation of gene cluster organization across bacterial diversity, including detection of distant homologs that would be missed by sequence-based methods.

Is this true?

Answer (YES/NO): NO